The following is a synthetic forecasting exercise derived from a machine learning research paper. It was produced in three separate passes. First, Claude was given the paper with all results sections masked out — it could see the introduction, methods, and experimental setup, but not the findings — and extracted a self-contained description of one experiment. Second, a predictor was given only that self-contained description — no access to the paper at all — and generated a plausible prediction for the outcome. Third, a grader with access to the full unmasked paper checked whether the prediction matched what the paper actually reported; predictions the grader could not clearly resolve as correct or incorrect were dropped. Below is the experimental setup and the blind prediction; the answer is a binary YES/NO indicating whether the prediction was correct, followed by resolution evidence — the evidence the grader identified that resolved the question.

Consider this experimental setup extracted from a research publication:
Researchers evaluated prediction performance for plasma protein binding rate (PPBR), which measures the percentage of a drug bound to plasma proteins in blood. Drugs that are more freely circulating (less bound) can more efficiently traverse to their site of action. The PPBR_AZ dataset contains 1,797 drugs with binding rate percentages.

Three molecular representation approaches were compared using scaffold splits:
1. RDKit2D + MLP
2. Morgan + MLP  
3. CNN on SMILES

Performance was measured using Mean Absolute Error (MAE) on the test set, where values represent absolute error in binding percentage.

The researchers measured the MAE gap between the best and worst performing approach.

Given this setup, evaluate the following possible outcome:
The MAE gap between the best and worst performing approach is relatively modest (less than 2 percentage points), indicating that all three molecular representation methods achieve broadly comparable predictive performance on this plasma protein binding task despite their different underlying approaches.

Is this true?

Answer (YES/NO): NO